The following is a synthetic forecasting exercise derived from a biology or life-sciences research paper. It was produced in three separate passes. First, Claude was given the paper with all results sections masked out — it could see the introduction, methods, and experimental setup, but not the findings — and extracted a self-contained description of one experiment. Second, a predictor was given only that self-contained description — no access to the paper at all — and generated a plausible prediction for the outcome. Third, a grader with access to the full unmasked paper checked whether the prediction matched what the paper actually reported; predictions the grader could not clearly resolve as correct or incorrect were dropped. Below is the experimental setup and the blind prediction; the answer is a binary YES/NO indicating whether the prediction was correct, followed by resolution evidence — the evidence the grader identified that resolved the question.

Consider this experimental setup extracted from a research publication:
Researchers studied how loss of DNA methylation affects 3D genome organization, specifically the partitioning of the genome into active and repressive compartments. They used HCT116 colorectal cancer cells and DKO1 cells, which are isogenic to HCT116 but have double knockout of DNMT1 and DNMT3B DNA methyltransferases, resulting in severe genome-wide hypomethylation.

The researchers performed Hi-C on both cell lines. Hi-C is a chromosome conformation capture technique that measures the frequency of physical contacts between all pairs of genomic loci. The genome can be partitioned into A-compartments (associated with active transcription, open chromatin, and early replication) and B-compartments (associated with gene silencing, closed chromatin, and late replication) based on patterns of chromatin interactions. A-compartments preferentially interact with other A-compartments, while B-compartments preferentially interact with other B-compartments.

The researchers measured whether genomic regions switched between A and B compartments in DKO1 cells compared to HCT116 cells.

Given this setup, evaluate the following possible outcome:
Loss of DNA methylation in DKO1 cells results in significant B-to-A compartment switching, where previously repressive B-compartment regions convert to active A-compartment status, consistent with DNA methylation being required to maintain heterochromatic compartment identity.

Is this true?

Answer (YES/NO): NO